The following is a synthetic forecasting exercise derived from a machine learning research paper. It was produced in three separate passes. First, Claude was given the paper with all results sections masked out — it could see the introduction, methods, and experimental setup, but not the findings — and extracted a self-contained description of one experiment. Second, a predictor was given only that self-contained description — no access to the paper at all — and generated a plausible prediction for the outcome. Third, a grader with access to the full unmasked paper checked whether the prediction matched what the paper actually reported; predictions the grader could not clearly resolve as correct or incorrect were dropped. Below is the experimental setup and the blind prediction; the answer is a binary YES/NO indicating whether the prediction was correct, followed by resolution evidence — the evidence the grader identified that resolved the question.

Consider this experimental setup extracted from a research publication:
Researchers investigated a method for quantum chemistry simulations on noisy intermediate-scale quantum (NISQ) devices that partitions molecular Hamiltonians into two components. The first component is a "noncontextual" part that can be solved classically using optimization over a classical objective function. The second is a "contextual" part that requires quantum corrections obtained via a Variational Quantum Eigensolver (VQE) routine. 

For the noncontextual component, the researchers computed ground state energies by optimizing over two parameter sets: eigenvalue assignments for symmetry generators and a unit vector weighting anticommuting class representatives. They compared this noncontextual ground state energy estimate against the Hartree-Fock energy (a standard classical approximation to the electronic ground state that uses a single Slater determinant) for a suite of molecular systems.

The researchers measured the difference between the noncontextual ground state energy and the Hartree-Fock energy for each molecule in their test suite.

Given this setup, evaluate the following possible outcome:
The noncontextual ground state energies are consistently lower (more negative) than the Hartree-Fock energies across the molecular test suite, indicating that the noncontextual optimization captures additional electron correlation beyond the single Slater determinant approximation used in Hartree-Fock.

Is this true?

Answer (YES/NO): NO